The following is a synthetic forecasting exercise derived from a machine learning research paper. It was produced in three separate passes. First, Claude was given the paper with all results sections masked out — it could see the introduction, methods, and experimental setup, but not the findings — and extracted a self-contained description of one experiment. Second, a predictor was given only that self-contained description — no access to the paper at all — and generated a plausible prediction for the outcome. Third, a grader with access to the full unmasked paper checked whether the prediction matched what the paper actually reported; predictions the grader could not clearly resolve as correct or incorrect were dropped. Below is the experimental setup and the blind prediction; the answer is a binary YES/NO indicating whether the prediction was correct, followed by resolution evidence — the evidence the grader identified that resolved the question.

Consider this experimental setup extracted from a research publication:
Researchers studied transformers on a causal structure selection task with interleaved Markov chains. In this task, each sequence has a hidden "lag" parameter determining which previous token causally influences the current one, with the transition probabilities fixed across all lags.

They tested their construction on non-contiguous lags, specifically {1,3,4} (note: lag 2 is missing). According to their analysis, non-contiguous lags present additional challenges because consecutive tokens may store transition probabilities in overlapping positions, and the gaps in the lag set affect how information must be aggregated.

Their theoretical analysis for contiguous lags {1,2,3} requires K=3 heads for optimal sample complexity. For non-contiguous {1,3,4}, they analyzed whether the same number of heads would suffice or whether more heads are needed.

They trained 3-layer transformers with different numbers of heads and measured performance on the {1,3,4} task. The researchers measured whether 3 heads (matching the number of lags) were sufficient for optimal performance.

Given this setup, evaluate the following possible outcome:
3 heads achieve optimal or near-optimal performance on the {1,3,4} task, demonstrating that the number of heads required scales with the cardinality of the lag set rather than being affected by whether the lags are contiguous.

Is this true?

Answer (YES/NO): NO